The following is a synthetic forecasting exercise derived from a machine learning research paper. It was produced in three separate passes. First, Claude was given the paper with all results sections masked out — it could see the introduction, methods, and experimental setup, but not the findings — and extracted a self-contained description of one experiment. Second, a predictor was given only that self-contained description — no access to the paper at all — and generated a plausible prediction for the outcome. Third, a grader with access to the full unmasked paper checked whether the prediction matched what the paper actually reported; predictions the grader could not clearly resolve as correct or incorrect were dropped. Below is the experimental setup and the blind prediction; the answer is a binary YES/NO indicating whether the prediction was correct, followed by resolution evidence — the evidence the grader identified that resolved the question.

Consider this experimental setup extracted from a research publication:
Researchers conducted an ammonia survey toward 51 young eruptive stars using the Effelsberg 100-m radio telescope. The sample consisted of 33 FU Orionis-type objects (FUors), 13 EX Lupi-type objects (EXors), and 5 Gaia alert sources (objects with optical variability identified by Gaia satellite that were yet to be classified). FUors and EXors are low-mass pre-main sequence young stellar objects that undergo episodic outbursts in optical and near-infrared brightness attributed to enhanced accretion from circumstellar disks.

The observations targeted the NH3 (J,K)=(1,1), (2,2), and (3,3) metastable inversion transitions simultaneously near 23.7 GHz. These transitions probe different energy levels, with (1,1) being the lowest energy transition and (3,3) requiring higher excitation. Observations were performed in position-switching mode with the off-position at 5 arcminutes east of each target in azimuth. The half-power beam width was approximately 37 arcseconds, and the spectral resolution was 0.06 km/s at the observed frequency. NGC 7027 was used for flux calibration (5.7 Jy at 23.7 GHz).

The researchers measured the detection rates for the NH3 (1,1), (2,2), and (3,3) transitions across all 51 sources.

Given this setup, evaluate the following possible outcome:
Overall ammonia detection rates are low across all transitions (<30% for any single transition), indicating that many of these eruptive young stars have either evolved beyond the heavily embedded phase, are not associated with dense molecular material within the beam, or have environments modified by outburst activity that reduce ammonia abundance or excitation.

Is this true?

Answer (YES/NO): NO